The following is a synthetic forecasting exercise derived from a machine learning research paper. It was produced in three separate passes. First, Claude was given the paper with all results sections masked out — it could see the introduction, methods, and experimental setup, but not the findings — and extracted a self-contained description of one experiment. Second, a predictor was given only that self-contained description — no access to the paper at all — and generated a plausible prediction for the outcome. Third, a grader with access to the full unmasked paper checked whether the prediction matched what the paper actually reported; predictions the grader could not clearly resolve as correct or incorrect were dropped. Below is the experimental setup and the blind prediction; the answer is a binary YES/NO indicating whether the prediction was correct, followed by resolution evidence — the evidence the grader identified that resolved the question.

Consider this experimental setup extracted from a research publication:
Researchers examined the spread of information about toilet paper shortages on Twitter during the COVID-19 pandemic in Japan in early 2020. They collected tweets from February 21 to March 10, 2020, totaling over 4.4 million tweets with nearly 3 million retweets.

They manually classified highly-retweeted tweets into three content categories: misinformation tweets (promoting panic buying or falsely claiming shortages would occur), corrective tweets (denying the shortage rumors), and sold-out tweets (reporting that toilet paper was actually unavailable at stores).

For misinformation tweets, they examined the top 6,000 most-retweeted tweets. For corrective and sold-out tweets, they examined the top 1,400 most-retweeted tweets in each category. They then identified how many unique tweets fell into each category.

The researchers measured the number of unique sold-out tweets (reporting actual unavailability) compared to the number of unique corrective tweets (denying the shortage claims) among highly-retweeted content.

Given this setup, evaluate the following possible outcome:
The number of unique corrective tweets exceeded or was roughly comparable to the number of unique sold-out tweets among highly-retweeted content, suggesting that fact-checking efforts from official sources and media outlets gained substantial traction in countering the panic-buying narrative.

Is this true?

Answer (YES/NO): YES